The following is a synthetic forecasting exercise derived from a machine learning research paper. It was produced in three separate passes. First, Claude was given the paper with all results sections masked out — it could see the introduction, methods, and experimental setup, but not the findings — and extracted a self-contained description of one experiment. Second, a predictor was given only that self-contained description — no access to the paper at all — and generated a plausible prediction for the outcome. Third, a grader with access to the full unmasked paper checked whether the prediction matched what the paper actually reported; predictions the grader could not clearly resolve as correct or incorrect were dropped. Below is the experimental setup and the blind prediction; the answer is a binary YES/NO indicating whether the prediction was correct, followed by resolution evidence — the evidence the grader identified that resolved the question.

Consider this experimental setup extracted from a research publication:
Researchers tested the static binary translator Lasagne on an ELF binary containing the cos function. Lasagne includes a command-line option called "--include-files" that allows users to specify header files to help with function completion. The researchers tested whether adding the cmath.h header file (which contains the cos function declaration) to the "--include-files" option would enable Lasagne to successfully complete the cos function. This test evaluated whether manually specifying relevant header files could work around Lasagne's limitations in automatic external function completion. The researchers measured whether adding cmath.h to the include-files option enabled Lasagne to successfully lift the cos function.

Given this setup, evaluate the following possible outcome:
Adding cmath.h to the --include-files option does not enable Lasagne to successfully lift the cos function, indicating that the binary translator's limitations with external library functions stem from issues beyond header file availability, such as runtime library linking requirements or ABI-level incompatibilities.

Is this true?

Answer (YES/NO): YES